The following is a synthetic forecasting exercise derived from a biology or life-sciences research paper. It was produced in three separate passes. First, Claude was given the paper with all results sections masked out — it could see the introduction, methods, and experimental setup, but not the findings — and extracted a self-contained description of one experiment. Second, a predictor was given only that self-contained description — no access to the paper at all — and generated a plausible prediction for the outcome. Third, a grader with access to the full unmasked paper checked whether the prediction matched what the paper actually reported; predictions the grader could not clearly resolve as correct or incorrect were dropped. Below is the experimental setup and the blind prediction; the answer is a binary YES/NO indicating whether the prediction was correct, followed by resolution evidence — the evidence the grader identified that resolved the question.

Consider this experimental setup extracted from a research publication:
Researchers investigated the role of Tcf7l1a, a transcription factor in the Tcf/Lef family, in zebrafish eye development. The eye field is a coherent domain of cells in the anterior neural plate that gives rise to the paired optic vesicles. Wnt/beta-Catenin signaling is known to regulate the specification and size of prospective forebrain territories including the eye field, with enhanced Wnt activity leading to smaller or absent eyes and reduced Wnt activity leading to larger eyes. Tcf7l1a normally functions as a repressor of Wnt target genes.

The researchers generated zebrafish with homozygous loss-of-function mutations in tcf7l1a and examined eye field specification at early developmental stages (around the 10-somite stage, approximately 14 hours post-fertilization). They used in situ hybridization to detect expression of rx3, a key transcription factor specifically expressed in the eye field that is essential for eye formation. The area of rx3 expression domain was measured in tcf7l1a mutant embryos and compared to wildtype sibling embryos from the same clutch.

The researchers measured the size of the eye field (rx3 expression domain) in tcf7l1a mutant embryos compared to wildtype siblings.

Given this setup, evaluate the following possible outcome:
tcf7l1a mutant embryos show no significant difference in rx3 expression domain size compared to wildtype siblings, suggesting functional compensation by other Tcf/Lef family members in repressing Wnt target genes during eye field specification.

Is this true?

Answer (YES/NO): NO